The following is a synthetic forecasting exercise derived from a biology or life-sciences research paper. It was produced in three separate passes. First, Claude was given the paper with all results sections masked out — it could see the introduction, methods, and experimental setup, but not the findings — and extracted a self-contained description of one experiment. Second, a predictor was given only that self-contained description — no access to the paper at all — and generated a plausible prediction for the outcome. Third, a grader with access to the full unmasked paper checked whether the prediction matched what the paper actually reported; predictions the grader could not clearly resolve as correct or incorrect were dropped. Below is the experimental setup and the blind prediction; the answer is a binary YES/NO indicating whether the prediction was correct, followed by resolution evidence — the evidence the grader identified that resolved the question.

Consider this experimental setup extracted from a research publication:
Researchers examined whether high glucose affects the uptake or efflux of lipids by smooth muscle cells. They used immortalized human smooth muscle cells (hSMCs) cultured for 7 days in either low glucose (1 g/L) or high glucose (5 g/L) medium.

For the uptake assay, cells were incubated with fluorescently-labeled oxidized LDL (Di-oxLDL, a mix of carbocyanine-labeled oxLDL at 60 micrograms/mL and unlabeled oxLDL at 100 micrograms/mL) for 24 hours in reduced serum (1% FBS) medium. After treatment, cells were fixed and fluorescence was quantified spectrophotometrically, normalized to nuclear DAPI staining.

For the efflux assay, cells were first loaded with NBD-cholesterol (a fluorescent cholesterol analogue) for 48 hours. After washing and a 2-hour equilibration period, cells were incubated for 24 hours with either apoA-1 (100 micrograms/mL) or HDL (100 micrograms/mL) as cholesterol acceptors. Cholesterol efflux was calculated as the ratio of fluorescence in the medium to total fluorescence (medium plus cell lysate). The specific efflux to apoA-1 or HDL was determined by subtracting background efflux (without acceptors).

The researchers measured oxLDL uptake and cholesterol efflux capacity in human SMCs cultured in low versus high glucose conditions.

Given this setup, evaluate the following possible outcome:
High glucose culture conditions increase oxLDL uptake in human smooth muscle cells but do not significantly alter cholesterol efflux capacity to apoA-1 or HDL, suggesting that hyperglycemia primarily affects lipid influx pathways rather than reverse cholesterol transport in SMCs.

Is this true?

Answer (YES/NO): NO